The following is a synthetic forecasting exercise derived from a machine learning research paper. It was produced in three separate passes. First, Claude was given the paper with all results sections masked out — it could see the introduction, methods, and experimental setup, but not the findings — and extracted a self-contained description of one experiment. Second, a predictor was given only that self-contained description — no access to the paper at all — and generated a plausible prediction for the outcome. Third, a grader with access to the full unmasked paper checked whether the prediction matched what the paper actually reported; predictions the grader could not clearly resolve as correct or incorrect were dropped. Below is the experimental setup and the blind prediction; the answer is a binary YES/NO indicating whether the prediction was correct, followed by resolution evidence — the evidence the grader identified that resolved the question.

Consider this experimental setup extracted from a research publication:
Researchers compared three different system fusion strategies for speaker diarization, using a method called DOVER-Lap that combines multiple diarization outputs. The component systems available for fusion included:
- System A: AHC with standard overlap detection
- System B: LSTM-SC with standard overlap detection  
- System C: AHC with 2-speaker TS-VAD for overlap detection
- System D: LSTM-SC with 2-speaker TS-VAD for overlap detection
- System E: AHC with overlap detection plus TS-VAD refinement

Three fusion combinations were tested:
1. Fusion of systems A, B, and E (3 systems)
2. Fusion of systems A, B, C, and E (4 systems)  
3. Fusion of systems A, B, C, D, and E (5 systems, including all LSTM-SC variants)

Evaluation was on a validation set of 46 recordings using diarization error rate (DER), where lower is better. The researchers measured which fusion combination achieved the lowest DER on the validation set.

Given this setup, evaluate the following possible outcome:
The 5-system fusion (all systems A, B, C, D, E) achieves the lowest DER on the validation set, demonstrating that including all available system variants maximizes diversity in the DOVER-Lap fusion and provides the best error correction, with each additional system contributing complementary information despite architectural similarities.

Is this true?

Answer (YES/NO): NO